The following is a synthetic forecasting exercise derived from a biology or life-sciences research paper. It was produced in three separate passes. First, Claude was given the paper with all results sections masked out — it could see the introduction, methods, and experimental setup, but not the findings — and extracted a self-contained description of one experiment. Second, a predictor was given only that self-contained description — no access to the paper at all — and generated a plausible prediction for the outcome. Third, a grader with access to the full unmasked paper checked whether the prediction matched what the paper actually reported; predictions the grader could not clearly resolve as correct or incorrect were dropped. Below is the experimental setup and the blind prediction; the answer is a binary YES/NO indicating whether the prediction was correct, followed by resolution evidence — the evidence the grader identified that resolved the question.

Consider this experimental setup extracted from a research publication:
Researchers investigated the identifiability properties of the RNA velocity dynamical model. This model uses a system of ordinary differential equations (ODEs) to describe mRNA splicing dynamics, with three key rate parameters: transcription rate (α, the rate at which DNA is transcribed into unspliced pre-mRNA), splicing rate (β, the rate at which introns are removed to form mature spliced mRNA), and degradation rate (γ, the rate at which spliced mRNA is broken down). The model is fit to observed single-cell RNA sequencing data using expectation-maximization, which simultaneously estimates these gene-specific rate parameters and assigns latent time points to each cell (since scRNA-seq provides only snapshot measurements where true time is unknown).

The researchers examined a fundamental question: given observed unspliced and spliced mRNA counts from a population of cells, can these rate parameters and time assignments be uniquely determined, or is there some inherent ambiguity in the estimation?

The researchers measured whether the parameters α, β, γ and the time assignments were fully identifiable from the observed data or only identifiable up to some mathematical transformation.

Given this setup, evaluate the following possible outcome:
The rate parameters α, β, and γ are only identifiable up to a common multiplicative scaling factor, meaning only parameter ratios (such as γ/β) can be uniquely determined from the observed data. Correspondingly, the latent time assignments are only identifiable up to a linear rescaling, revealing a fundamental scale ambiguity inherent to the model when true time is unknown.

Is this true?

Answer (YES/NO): YES